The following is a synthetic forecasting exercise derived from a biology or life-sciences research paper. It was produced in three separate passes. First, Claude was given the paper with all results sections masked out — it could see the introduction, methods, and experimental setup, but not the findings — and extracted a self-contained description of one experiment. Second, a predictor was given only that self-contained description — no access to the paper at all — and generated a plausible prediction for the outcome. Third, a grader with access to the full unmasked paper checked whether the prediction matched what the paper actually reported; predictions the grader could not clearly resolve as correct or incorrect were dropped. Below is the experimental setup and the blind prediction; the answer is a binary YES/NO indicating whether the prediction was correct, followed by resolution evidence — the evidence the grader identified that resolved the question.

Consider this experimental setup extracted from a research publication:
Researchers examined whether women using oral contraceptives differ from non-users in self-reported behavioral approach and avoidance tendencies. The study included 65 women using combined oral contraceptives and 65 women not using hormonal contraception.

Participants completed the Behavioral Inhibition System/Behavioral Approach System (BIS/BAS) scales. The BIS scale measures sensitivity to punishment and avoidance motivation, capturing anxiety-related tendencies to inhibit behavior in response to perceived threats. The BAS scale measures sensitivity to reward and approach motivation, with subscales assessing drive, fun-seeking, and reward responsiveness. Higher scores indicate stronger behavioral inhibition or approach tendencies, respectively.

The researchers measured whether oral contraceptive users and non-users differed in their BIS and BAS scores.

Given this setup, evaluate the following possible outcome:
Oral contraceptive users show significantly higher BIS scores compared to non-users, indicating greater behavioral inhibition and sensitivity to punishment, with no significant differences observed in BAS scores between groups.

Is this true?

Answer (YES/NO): NO